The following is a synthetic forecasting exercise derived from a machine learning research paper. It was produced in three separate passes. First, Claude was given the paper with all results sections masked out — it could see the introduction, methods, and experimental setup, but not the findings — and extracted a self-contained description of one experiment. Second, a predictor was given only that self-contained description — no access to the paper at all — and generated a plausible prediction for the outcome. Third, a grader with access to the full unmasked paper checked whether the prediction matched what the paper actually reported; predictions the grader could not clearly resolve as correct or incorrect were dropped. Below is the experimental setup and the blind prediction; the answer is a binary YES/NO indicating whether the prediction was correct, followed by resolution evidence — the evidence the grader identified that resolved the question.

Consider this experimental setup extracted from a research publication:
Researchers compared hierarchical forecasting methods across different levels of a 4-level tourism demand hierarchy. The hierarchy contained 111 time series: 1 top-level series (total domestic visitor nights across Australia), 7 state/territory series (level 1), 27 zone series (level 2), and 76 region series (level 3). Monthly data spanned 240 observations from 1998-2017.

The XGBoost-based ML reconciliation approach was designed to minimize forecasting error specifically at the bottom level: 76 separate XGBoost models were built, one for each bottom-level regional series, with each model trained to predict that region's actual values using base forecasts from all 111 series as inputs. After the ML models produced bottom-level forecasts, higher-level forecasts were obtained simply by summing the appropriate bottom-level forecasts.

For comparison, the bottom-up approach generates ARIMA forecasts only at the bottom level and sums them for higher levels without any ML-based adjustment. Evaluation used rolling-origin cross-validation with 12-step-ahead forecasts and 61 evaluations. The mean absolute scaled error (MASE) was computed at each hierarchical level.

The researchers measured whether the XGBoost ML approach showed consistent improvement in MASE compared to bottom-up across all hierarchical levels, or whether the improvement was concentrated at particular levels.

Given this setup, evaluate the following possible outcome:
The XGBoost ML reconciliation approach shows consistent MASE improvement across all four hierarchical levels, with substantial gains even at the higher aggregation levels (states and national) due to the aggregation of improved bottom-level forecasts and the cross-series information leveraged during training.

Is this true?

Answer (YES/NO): YES